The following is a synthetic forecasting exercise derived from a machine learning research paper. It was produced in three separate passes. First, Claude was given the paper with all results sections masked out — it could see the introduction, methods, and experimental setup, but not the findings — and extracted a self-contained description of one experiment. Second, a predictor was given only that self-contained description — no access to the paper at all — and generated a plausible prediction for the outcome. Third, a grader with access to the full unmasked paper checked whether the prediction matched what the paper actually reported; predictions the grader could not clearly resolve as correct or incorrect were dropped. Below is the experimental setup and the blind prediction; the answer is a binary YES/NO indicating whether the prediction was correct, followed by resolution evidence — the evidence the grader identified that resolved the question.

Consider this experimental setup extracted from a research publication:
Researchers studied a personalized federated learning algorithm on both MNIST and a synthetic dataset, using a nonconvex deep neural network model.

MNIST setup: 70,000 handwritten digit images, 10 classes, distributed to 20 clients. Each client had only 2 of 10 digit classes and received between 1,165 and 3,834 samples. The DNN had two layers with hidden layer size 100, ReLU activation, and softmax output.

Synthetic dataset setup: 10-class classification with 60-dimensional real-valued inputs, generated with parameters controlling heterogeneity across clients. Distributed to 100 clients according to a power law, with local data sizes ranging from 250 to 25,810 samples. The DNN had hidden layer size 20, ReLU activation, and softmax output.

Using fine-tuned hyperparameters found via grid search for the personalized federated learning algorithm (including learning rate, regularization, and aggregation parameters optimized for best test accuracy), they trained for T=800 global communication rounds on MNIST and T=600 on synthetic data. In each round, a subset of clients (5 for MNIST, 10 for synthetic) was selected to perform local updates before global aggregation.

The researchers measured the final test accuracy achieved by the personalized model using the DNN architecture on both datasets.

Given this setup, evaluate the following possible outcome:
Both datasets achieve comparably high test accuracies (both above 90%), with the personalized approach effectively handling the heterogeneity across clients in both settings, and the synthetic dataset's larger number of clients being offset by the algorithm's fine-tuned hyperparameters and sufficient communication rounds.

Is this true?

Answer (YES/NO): NO